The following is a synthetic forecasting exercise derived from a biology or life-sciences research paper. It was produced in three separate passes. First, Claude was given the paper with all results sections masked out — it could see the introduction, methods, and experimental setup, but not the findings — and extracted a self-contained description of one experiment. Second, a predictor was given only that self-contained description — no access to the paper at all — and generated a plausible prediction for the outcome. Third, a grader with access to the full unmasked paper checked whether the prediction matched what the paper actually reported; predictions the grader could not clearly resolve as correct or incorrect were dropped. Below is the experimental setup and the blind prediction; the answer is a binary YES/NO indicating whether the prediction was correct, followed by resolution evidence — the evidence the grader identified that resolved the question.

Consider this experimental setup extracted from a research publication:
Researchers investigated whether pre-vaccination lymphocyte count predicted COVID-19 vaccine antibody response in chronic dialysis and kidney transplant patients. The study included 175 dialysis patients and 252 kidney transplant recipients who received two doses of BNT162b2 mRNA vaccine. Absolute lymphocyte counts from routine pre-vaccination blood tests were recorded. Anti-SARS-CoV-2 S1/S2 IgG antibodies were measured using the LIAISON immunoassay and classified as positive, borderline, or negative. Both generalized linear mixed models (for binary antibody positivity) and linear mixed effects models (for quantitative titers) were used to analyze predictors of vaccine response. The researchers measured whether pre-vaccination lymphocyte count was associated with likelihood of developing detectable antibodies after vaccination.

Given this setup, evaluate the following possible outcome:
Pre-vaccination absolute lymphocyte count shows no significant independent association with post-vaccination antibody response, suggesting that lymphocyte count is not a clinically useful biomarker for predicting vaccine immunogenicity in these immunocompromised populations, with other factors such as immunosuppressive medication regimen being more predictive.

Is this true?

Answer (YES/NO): NO